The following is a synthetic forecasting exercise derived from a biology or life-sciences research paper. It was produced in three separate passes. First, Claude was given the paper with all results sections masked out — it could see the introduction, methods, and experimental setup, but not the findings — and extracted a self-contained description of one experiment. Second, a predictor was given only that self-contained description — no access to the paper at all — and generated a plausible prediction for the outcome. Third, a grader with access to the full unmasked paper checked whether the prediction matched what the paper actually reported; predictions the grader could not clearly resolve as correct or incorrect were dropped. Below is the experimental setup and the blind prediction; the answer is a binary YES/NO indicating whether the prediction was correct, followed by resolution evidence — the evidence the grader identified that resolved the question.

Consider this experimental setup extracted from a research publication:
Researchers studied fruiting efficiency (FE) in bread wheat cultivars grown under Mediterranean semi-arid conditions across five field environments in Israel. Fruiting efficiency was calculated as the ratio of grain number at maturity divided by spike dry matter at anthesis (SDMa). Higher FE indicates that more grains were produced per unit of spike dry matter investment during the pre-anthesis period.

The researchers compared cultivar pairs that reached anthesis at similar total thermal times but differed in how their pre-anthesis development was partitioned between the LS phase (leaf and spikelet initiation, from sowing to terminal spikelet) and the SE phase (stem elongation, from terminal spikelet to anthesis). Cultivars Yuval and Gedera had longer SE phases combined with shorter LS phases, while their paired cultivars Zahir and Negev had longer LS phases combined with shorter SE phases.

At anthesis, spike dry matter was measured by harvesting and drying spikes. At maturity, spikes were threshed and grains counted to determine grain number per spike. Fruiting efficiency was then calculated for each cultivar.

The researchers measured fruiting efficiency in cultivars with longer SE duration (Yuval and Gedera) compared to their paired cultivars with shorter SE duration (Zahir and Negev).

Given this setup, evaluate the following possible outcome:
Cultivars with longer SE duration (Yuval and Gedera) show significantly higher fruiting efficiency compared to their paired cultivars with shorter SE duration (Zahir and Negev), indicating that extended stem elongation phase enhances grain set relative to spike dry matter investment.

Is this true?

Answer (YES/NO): NO